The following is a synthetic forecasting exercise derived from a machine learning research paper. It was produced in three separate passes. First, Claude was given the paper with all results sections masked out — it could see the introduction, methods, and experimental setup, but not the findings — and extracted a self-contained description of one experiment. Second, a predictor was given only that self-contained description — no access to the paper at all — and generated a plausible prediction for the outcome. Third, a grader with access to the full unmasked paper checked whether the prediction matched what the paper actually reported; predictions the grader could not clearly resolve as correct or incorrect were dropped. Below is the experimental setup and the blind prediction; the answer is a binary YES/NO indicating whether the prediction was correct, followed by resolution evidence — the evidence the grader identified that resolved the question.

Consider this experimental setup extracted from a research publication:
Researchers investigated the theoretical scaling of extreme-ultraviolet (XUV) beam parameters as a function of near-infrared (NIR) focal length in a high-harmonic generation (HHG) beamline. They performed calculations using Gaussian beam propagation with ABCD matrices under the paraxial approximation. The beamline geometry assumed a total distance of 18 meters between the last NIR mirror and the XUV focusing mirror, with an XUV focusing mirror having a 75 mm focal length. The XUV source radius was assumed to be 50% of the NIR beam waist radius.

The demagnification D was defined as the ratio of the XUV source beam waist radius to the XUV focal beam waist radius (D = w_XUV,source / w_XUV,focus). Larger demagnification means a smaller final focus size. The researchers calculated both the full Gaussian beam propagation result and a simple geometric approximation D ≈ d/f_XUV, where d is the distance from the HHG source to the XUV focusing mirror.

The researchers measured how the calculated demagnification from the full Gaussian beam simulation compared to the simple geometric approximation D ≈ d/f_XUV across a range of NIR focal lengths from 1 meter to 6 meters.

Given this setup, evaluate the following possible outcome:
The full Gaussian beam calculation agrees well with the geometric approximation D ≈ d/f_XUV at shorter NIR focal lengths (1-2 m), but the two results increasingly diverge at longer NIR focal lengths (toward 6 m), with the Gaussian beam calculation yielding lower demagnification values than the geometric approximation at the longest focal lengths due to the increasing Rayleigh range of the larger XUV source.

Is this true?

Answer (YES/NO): NO